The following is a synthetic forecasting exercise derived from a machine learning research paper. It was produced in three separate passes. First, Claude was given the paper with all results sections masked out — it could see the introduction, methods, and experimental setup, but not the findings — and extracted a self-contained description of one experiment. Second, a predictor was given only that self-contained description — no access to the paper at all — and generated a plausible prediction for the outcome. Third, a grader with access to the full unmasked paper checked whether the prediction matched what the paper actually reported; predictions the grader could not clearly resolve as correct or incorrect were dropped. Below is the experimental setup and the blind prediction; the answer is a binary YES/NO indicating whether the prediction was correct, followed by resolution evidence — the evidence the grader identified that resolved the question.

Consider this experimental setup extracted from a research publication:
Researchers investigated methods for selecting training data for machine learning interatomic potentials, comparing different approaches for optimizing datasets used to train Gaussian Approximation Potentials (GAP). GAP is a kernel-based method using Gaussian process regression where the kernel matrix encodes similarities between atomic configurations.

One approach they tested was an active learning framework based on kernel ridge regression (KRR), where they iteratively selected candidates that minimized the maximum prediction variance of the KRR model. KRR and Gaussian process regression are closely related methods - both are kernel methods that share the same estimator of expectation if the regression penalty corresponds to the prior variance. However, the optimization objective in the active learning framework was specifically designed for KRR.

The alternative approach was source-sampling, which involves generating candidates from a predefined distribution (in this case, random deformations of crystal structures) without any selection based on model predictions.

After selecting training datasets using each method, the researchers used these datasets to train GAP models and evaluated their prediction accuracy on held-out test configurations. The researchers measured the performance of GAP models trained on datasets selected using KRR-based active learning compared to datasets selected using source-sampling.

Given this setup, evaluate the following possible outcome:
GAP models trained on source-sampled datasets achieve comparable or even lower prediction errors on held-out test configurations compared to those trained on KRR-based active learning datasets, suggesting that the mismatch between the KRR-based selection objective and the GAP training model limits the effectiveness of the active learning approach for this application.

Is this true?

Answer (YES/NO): YES